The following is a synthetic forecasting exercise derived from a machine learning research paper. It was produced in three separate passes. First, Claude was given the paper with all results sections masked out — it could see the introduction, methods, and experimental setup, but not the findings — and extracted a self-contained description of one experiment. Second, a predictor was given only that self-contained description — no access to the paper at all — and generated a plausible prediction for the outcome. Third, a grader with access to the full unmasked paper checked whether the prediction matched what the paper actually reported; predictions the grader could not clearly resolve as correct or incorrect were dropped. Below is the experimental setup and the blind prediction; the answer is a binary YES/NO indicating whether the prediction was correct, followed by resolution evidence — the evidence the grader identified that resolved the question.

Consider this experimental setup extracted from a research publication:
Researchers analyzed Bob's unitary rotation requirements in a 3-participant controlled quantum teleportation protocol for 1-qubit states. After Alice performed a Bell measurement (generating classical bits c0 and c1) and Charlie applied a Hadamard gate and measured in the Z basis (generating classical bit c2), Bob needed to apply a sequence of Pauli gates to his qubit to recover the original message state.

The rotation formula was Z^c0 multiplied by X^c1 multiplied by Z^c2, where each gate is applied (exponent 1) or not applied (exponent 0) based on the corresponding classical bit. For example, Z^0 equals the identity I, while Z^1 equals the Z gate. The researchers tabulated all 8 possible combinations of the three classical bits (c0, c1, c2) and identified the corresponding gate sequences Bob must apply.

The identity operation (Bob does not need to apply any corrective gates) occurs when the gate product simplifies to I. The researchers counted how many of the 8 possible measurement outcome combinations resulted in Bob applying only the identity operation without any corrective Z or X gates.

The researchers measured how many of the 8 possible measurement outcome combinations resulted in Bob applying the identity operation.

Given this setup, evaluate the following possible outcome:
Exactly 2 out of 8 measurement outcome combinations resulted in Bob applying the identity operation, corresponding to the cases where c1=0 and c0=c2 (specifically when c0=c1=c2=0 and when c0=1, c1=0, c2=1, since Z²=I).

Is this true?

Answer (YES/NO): YES